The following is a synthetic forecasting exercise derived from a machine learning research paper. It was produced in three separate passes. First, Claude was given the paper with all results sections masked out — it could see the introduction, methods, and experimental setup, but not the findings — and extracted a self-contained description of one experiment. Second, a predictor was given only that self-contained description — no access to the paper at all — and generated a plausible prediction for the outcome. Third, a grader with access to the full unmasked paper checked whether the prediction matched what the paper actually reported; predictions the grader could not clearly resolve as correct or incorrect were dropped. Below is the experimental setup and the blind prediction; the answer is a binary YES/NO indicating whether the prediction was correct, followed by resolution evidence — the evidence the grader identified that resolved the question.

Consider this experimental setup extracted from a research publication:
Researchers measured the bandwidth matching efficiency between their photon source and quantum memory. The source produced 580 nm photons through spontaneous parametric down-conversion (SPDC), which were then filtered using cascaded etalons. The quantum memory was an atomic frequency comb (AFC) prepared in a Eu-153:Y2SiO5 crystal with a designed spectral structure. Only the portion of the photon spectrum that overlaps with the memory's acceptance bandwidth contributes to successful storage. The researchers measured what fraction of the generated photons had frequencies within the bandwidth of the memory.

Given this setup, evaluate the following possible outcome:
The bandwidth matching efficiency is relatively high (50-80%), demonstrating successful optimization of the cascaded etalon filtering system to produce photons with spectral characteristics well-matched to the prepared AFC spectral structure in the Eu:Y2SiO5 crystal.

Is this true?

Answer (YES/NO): NO